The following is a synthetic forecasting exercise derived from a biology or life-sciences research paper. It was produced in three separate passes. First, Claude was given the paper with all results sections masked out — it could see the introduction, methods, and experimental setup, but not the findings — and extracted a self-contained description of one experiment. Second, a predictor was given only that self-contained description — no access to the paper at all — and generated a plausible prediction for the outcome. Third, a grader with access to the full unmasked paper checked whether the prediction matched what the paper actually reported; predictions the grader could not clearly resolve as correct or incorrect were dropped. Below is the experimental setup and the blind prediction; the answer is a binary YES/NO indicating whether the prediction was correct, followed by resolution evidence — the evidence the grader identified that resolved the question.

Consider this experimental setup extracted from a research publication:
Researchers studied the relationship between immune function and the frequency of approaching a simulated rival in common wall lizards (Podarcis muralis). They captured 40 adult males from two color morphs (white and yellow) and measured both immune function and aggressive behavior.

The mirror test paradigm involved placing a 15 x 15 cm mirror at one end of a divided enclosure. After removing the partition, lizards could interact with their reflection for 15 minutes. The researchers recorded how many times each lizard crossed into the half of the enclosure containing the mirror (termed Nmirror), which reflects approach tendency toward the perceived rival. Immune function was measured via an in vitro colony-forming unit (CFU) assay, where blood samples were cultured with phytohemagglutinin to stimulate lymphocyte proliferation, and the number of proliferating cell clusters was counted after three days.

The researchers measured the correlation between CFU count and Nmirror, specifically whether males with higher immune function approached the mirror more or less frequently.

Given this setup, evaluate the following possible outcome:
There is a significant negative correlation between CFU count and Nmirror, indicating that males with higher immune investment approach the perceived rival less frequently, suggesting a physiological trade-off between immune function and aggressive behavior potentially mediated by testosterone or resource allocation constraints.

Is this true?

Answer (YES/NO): NO